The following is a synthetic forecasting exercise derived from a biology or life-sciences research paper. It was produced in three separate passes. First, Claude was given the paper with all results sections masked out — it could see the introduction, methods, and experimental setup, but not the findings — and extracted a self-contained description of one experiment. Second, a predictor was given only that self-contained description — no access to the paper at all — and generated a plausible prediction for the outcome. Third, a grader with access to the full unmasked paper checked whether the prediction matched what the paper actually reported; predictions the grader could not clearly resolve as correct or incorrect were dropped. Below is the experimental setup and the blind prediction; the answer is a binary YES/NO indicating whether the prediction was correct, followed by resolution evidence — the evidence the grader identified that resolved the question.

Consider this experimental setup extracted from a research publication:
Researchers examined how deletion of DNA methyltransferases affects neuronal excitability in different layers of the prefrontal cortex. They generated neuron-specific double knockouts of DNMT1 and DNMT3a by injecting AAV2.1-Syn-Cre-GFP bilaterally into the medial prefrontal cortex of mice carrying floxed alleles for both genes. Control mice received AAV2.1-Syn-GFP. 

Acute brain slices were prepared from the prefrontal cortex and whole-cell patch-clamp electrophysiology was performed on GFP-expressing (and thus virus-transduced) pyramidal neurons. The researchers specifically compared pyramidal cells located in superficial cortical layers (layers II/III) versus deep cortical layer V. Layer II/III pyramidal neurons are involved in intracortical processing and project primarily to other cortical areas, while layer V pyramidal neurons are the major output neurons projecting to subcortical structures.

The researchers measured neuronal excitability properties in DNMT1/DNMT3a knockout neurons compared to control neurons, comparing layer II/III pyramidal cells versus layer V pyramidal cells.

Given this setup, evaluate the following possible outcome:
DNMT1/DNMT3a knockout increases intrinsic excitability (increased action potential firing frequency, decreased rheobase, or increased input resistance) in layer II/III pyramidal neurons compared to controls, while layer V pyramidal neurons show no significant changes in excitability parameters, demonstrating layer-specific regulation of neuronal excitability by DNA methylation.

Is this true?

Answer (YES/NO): NO